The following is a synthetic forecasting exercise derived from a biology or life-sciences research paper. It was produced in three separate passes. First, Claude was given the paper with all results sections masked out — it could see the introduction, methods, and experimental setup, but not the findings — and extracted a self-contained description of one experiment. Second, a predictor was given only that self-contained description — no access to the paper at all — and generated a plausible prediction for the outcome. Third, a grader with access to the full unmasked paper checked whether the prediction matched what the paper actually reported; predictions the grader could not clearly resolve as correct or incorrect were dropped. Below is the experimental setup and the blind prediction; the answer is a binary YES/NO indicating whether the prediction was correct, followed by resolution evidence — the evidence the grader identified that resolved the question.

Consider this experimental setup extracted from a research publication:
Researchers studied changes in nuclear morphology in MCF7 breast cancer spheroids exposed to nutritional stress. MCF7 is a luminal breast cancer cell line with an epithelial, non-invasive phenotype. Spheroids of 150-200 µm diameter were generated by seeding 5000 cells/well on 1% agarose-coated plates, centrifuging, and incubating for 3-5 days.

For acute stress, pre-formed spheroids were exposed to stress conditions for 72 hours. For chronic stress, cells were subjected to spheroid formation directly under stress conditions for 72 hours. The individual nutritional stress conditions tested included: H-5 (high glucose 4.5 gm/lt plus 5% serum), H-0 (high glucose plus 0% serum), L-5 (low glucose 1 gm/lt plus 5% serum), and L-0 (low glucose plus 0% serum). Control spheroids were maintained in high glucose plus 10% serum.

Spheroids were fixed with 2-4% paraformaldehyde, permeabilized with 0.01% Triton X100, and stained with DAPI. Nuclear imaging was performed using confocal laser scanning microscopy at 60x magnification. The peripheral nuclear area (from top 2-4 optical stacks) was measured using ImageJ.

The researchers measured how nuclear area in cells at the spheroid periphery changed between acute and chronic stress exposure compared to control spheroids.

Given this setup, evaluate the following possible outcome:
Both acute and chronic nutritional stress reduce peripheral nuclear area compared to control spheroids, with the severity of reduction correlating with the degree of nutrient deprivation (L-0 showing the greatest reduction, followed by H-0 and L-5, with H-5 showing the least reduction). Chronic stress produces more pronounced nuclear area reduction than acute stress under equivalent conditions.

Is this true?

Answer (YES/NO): NO